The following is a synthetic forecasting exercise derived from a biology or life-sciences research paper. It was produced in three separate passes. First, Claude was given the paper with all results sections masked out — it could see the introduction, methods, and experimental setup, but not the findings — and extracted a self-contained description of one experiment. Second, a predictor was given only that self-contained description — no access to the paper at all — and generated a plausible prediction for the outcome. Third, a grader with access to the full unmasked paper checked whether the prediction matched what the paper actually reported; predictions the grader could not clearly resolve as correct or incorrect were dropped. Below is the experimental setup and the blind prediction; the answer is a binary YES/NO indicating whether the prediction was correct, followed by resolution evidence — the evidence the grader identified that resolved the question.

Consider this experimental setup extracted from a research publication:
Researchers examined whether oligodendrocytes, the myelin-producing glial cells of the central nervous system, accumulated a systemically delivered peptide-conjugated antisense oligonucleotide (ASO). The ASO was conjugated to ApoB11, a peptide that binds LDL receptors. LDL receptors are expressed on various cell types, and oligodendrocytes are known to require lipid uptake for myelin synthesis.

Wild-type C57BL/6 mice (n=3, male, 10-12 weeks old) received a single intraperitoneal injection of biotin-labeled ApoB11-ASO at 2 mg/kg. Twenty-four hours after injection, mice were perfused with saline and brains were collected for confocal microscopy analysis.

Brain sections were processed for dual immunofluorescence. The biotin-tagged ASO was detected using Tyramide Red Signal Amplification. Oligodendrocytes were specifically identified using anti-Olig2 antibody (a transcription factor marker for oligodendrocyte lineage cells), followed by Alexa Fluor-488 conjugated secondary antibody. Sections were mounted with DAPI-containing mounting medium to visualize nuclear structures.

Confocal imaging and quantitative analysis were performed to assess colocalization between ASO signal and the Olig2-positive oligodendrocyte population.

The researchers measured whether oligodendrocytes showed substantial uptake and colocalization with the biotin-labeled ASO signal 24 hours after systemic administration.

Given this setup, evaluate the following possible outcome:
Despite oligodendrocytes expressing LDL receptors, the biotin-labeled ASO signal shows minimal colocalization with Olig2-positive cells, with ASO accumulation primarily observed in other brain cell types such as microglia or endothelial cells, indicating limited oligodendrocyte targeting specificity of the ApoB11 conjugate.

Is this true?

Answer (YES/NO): NO